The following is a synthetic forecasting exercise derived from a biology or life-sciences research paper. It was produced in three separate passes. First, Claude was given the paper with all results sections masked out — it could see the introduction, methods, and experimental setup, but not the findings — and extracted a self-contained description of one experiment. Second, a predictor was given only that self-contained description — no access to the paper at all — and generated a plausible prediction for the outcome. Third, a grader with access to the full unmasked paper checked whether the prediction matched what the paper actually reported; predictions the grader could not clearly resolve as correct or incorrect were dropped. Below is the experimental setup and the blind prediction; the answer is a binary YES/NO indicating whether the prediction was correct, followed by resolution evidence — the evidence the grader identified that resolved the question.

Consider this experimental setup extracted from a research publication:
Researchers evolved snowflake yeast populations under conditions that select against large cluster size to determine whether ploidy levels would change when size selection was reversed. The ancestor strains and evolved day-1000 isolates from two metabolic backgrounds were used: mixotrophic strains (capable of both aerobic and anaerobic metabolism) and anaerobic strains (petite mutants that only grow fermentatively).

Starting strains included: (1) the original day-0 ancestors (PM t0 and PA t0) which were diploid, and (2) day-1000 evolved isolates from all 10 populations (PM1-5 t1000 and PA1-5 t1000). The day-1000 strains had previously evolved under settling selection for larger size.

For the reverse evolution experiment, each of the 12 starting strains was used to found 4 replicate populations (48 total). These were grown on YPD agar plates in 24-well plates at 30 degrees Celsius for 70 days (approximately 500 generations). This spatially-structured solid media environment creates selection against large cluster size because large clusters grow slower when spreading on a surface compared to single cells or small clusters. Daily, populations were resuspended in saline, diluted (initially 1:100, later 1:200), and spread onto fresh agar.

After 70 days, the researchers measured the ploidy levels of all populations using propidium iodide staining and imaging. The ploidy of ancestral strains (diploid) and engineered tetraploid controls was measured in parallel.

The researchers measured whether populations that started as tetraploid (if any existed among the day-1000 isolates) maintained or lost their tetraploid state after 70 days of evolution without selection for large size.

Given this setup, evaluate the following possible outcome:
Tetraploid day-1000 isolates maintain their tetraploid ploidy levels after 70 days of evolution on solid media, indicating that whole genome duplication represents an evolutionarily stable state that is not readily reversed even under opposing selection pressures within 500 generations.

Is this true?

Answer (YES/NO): NO